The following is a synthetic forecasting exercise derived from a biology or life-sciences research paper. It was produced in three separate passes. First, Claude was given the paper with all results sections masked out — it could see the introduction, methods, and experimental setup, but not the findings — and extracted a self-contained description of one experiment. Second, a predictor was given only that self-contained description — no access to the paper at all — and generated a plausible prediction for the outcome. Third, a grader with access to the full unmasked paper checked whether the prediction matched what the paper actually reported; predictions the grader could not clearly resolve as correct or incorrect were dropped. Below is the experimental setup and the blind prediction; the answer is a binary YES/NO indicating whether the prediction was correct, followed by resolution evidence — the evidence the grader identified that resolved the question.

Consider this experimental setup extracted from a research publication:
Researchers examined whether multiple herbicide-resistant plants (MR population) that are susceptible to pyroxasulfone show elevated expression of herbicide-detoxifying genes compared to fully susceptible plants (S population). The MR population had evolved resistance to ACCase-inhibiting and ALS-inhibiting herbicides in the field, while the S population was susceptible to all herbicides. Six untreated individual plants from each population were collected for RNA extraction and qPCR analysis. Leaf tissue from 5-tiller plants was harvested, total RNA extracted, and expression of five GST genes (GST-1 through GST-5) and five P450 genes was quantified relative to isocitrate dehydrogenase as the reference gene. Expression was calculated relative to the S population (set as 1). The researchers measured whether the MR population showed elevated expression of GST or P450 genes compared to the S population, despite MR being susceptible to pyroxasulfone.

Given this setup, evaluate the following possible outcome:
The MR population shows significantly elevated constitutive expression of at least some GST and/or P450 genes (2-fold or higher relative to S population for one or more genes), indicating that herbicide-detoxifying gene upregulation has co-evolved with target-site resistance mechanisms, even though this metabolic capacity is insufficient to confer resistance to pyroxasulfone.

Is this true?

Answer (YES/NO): YES